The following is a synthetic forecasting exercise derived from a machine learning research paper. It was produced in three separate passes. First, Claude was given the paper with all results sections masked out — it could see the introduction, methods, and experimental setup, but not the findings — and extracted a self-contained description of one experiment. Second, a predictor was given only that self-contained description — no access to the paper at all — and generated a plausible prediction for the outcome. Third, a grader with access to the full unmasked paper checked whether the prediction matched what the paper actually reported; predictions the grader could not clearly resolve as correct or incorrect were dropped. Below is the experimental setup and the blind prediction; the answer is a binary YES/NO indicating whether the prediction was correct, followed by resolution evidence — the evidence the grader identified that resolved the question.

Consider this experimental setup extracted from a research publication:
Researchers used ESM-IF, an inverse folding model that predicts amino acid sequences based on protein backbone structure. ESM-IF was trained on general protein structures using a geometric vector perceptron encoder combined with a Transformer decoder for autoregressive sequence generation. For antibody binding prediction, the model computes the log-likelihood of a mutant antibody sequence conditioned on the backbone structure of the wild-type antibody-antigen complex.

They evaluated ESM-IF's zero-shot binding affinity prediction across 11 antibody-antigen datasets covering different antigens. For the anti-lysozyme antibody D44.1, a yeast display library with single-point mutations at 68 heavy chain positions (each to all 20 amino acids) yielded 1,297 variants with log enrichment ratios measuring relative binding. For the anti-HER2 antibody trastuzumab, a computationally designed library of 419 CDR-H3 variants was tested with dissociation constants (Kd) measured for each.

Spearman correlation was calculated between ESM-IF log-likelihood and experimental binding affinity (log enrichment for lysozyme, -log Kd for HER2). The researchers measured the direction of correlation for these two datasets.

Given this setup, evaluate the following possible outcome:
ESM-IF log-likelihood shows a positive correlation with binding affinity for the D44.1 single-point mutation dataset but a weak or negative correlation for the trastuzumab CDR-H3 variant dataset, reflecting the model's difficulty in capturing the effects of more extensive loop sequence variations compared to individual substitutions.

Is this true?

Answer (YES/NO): NO